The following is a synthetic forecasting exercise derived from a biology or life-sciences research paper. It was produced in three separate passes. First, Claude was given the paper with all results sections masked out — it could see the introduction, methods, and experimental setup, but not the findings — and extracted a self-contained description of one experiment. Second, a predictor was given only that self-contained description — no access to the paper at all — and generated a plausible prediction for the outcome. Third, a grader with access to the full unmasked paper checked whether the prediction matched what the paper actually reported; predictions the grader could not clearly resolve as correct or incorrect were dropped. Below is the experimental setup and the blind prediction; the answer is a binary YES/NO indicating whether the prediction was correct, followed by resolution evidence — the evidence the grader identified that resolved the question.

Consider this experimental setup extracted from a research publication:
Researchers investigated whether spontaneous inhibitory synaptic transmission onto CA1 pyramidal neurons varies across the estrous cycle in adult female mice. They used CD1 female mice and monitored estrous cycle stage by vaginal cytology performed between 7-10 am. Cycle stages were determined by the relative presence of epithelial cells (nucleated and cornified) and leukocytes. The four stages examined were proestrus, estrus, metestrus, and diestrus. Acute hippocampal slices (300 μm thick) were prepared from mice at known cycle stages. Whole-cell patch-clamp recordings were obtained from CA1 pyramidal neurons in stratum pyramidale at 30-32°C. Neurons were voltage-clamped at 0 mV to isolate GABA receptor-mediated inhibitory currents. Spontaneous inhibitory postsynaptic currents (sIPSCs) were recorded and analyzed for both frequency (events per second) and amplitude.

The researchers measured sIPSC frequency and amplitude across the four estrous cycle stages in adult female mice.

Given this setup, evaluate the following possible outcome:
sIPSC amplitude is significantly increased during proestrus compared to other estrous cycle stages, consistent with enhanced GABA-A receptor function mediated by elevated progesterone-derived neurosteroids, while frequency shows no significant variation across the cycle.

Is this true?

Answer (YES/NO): NO